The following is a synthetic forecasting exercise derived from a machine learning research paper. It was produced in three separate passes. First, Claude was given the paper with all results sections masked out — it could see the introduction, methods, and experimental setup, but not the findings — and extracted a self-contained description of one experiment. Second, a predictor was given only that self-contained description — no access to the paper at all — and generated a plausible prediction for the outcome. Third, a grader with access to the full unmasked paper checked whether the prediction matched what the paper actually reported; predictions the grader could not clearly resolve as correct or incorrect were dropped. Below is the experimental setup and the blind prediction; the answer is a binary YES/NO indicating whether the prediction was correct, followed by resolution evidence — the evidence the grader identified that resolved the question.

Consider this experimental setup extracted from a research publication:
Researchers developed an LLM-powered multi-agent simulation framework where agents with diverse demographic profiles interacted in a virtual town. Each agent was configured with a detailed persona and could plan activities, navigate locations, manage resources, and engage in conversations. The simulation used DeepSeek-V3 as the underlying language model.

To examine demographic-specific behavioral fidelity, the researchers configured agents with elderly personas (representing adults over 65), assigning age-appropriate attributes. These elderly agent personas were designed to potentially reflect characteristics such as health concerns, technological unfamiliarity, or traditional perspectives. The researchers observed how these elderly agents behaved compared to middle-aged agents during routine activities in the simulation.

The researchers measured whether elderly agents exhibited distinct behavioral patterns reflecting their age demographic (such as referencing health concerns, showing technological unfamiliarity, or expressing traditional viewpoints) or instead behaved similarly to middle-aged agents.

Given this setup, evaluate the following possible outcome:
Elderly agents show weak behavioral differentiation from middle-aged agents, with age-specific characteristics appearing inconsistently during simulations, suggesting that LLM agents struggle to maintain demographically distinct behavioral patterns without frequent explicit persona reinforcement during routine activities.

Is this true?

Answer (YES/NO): YES